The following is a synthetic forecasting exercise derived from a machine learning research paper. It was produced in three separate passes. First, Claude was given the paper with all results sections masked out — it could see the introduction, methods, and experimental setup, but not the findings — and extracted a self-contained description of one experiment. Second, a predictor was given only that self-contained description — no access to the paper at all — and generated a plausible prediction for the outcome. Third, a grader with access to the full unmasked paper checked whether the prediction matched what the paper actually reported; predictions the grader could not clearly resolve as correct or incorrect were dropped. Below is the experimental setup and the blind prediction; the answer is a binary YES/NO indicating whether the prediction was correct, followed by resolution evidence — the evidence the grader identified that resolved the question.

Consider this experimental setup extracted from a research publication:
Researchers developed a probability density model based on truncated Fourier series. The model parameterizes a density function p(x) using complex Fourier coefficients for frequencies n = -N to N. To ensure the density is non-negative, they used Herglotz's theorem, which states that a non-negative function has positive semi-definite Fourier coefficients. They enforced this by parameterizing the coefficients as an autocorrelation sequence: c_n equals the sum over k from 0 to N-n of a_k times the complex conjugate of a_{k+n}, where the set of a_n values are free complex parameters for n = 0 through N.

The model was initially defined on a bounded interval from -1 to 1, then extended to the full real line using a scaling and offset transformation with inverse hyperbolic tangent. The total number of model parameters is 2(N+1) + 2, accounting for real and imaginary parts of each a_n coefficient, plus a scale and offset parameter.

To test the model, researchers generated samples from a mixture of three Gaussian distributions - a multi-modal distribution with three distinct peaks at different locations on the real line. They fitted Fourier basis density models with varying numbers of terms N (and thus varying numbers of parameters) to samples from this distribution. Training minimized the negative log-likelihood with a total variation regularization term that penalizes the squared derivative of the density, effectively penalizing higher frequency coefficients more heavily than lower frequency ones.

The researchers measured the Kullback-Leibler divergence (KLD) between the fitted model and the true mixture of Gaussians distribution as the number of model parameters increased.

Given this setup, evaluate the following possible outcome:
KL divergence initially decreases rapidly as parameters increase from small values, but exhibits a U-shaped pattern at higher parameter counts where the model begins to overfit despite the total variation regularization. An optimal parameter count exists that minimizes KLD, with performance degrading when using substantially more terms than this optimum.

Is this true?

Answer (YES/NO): NO